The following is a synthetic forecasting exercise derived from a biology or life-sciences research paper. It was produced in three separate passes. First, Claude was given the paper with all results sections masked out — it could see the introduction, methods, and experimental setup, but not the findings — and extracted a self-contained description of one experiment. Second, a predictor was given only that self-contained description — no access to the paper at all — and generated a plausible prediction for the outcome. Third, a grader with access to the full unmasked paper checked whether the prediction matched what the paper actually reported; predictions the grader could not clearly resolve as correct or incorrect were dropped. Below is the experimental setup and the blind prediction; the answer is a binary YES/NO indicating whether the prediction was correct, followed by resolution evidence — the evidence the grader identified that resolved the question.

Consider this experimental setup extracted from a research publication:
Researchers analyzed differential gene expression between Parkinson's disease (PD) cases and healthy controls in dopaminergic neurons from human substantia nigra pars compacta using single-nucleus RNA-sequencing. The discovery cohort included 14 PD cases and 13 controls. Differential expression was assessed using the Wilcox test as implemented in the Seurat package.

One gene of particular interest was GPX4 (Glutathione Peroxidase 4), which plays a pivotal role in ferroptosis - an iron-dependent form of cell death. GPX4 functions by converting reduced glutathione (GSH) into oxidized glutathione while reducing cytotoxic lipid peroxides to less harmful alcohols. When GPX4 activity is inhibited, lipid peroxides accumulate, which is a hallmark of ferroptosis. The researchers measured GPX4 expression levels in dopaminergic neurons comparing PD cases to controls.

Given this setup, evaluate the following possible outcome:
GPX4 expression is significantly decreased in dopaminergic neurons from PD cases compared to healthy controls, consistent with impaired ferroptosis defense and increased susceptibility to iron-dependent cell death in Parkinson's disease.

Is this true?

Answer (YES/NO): YES